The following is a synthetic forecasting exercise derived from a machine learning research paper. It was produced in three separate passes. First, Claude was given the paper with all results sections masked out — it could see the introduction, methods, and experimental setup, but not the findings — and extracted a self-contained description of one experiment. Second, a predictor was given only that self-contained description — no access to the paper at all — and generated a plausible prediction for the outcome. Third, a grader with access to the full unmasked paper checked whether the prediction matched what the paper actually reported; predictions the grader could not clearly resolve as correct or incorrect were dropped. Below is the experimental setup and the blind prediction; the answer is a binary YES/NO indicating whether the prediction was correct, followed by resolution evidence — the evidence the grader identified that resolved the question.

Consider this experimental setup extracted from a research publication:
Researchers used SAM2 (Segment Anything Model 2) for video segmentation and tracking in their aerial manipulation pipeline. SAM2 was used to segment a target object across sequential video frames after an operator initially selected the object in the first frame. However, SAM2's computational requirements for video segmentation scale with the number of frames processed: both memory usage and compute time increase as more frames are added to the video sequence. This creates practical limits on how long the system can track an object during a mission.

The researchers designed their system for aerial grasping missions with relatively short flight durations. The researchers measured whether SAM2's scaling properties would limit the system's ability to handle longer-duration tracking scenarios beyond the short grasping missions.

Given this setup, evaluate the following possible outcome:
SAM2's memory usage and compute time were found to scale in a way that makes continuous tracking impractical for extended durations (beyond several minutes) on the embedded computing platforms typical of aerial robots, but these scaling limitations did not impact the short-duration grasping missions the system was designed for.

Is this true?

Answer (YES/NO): NO